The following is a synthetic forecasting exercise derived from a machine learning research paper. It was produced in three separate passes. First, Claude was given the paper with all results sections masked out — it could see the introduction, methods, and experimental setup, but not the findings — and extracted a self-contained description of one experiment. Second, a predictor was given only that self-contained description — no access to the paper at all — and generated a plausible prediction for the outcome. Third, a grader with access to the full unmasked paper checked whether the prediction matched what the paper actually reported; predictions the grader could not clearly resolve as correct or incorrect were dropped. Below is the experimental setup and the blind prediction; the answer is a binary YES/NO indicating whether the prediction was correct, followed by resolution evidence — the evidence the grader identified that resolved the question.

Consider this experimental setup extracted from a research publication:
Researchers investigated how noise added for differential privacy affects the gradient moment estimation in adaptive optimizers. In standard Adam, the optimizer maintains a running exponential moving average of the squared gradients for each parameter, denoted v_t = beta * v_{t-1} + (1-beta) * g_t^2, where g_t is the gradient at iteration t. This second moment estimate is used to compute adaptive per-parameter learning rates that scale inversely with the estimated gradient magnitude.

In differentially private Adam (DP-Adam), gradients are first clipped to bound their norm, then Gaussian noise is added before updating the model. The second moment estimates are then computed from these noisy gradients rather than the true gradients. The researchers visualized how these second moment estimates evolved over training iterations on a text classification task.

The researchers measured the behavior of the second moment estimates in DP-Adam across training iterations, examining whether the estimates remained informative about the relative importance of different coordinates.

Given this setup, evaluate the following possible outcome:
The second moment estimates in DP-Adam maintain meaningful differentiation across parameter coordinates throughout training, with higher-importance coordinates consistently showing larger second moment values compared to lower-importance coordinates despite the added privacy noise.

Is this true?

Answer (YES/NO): NO